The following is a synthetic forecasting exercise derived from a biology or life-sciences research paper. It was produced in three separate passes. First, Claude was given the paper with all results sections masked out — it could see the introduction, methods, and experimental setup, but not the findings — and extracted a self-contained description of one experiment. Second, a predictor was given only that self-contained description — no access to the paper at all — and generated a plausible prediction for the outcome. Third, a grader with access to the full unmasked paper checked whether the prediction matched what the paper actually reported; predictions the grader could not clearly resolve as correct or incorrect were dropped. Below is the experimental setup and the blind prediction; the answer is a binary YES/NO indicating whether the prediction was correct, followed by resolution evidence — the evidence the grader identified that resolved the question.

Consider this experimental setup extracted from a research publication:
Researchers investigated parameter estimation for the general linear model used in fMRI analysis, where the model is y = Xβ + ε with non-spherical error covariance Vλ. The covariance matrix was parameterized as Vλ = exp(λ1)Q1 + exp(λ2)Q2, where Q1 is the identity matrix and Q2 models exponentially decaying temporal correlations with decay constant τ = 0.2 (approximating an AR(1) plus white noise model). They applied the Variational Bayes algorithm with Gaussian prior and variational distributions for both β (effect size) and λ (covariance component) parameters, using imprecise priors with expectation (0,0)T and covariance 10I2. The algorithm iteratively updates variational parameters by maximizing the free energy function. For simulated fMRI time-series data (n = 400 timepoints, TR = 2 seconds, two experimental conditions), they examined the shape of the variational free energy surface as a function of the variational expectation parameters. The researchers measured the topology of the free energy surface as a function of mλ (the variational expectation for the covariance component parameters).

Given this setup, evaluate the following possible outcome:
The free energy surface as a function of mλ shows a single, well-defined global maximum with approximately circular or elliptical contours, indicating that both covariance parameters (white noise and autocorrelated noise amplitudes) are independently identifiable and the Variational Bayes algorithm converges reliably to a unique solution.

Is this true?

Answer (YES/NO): NO